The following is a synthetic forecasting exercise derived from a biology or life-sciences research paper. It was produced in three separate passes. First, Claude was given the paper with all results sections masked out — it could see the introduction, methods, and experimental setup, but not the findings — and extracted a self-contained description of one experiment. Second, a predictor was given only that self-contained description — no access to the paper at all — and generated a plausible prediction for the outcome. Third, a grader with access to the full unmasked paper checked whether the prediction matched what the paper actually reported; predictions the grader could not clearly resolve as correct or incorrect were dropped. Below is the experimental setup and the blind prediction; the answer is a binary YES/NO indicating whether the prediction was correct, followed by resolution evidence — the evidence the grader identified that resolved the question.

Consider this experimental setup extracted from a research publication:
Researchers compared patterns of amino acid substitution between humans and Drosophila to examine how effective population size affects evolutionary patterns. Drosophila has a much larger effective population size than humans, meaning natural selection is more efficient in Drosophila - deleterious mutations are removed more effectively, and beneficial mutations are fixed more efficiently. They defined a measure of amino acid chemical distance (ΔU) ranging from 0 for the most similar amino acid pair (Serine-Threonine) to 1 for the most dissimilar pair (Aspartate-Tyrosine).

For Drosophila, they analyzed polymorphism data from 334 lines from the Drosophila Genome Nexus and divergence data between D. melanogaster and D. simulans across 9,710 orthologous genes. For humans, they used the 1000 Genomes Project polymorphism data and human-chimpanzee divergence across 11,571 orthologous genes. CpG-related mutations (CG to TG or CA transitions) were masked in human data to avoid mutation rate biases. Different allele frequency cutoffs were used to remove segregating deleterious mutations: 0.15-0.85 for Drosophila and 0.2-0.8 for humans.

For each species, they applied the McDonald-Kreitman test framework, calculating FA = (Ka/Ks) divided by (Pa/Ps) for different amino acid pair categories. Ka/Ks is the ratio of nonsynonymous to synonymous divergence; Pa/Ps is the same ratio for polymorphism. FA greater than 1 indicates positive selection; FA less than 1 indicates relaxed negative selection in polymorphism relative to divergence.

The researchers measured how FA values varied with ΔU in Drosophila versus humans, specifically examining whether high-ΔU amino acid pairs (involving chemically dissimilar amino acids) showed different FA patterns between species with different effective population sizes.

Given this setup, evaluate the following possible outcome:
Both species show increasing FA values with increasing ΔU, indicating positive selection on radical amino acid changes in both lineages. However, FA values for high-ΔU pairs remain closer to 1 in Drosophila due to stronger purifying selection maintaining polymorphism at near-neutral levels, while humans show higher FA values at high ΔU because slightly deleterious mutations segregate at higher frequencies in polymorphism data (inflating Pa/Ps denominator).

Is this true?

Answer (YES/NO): NO